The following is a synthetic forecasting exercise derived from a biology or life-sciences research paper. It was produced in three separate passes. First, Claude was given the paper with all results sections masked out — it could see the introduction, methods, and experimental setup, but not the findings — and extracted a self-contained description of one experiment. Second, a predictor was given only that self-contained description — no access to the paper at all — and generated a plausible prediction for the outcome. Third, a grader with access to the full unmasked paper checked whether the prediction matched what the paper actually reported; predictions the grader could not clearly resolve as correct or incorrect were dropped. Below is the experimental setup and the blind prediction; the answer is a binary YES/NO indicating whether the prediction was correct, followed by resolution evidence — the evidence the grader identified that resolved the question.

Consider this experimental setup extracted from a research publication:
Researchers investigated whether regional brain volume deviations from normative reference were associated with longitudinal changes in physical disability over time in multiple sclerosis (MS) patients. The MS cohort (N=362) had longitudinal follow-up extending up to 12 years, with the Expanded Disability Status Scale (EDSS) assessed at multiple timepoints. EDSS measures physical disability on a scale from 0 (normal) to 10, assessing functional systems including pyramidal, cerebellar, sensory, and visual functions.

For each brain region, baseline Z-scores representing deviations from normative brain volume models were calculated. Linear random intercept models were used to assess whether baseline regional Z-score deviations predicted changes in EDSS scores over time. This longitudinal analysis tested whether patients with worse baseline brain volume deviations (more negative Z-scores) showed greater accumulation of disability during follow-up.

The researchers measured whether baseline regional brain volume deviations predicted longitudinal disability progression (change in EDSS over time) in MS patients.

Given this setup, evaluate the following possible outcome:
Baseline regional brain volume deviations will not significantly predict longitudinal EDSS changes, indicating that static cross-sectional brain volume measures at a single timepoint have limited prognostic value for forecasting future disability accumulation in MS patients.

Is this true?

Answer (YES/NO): NO